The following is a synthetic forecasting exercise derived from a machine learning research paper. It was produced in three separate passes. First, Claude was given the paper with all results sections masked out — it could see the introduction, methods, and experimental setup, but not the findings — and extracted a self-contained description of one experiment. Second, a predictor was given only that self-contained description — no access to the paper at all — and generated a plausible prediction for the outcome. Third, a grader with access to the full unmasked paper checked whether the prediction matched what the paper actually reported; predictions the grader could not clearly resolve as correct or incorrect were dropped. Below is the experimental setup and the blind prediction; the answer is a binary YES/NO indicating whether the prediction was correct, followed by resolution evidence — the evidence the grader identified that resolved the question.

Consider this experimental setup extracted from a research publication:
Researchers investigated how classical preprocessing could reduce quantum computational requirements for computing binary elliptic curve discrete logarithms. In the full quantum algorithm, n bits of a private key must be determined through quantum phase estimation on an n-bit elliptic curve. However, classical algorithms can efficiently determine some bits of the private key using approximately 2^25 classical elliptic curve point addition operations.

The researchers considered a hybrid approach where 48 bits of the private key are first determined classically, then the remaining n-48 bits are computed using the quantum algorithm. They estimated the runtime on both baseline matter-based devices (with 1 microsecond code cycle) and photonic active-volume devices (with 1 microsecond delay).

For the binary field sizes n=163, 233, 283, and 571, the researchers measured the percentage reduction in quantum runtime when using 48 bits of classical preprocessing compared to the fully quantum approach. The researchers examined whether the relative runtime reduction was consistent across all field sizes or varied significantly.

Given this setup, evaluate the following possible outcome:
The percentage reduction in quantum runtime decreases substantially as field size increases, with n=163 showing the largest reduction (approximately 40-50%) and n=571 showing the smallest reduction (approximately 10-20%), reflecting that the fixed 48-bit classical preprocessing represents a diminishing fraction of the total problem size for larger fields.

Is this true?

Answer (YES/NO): NO